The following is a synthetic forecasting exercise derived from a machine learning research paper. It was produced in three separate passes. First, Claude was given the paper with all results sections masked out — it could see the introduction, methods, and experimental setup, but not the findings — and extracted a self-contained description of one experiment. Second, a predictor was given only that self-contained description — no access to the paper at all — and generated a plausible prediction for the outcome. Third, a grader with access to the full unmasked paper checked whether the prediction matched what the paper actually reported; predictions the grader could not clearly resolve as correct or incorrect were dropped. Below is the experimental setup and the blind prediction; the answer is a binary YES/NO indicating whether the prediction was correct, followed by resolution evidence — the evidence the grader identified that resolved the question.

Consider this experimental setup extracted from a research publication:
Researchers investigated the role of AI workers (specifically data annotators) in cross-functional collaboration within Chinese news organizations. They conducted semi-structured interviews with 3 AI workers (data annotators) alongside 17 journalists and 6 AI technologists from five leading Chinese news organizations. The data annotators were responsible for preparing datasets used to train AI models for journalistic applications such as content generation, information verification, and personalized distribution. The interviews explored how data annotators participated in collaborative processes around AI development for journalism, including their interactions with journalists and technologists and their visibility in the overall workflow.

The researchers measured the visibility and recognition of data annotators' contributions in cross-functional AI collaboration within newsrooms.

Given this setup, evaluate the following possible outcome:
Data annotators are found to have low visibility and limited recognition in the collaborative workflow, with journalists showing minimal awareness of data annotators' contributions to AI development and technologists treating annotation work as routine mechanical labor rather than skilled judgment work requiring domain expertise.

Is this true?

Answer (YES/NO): NO